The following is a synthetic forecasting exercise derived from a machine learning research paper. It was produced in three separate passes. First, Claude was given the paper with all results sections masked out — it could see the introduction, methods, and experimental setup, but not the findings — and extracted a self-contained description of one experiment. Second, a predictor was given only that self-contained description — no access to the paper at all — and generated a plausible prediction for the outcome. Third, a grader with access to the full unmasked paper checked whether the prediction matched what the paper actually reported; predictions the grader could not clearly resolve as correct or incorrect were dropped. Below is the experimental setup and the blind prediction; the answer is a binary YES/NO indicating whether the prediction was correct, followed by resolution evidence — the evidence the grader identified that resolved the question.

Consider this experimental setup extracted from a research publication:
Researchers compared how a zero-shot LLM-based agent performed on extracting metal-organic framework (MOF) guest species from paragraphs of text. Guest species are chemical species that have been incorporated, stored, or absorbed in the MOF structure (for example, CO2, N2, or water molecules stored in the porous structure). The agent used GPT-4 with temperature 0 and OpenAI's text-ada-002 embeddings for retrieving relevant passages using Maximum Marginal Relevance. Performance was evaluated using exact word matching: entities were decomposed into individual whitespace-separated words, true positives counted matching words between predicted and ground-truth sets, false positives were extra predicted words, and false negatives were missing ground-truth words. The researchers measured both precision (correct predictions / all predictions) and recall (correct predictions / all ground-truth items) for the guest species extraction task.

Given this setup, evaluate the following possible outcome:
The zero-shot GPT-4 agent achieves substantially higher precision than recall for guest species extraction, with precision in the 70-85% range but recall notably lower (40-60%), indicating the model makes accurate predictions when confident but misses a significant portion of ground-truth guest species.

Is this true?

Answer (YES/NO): NO